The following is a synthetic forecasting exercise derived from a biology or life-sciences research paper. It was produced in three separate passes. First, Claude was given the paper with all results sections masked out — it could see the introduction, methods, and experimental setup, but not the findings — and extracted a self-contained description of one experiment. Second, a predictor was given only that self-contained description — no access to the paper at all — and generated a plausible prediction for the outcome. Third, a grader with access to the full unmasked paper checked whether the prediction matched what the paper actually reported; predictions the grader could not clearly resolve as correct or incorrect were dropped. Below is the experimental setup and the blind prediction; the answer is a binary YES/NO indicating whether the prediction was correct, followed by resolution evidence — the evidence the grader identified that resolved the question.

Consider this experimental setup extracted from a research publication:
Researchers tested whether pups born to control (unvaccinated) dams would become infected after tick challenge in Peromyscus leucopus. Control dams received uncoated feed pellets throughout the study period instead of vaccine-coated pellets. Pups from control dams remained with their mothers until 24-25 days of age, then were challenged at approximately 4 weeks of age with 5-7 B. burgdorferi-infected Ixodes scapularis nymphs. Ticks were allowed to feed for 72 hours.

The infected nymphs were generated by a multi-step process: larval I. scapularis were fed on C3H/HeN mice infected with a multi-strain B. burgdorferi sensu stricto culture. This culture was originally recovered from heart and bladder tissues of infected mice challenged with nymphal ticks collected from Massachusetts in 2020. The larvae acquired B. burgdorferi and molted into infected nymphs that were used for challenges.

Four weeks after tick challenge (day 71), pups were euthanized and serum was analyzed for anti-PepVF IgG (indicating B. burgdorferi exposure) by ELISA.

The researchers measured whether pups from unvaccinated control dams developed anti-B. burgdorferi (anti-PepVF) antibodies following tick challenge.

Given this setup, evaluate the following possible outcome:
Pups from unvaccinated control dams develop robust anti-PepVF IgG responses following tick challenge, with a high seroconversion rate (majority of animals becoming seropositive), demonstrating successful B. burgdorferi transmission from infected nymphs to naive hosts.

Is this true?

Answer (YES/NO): YES